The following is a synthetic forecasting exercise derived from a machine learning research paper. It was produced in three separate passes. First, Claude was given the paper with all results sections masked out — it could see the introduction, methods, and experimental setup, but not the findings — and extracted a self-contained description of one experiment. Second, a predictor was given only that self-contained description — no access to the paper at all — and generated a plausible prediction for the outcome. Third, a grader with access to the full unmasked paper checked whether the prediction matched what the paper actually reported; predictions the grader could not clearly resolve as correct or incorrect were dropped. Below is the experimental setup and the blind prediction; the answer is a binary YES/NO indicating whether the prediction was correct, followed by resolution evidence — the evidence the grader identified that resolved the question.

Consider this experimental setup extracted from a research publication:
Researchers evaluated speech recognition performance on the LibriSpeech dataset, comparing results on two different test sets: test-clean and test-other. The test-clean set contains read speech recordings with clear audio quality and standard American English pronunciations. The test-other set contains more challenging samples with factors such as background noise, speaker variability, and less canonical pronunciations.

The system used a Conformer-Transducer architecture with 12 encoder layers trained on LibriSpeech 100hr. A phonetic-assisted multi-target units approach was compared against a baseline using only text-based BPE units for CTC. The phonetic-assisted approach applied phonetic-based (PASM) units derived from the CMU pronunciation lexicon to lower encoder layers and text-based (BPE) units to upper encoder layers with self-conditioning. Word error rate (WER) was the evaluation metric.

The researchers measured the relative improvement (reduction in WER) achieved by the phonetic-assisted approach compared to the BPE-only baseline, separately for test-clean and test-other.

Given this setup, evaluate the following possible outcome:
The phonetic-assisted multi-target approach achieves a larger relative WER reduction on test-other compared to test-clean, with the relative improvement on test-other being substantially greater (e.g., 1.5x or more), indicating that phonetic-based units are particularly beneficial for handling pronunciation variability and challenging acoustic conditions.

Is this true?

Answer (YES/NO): NO